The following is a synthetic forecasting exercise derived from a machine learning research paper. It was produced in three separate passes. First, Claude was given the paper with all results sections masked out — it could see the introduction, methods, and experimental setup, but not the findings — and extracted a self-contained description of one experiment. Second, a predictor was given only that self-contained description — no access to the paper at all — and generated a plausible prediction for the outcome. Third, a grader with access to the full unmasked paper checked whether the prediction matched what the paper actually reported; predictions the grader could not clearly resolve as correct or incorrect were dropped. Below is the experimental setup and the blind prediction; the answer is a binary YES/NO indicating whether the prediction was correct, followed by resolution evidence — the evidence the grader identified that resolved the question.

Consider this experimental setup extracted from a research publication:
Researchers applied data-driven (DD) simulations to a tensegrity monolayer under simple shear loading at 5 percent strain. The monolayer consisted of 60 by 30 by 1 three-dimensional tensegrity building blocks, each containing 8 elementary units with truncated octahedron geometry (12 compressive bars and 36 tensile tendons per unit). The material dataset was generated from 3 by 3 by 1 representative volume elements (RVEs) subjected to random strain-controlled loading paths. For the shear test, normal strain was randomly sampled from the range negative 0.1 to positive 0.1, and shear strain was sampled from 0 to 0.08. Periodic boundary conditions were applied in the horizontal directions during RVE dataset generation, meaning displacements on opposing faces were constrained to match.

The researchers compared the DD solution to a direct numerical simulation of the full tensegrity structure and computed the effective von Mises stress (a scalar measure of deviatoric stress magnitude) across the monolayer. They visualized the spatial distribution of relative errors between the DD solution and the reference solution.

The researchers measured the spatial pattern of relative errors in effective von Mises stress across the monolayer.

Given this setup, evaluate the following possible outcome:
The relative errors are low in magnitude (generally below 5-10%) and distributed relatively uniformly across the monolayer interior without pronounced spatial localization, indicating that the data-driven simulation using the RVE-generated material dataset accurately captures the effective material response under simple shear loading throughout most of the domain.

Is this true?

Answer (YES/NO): NO